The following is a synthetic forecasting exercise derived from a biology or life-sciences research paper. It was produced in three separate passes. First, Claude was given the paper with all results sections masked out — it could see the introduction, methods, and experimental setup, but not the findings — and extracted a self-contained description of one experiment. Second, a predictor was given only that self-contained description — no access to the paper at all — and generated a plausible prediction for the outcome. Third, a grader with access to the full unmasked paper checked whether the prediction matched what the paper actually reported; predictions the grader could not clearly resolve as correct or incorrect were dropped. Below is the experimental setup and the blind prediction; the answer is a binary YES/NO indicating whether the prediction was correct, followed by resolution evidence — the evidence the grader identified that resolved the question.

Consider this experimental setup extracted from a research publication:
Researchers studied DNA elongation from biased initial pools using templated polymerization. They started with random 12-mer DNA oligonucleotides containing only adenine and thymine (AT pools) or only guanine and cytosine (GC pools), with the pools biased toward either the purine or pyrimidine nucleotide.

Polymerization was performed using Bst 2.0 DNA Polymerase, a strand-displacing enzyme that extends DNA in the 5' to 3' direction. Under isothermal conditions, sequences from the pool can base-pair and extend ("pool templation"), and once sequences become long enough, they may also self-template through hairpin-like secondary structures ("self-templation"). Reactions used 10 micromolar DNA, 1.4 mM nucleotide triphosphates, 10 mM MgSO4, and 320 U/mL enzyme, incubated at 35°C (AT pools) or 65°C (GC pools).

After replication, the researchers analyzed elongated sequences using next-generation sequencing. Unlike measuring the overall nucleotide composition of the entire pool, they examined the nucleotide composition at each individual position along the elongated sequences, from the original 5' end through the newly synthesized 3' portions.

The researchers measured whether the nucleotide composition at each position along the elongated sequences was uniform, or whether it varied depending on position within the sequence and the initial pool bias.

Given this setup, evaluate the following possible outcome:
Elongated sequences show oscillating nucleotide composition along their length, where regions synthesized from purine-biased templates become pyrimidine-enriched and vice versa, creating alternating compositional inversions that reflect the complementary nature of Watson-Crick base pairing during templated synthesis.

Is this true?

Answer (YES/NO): YES